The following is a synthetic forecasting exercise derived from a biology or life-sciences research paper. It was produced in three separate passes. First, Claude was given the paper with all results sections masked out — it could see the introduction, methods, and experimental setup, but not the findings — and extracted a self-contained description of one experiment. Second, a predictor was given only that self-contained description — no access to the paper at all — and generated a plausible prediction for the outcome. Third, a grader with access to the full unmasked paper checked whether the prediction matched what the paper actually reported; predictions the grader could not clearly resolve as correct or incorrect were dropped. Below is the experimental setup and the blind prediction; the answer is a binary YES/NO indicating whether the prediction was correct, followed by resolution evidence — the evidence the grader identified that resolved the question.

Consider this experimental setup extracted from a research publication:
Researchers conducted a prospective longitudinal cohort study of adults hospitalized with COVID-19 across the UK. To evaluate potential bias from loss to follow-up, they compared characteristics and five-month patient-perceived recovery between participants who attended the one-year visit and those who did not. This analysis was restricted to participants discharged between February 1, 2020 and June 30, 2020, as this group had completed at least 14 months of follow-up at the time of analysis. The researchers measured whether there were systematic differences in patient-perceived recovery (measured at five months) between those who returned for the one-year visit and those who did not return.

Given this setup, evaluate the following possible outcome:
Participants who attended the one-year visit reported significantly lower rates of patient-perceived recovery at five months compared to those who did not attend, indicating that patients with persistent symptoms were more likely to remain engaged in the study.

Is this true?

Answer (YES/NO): NO